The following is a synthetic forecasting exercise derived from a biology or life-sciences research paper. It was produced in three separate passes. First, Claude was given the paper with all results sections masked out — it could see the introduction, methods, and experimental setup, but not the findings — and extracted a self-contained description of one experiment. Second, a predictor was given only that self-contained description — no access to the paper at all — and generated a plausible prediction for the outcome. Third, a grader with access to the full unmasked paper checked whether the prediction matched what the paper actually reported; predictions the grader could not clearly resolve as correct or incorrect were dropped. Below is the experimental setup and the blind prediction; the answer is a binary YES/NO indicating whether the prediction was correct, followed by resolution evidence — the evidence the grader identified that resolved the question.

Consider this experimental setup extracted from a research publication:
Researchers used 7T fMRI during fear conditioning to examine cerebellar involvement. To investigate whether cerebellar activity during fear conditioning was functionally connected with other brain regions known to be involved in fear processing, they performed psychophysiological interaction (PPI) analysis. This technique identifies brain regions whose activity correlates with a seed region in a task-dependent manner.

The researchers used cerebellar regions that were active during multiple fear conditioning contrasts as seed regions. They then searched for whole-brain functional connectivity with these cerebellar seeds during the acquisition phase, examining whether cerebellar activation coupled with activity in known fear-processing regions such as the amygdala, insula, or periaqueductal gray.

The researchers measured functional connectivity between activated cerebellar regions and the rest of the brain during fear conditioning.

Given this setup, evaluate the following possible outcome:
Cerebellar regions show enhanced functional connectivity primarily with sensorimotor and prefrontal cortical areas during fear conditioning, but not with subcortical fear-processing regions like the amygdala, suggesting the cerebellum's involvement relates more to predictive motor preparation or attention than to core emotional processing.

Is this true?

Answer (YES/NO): NO